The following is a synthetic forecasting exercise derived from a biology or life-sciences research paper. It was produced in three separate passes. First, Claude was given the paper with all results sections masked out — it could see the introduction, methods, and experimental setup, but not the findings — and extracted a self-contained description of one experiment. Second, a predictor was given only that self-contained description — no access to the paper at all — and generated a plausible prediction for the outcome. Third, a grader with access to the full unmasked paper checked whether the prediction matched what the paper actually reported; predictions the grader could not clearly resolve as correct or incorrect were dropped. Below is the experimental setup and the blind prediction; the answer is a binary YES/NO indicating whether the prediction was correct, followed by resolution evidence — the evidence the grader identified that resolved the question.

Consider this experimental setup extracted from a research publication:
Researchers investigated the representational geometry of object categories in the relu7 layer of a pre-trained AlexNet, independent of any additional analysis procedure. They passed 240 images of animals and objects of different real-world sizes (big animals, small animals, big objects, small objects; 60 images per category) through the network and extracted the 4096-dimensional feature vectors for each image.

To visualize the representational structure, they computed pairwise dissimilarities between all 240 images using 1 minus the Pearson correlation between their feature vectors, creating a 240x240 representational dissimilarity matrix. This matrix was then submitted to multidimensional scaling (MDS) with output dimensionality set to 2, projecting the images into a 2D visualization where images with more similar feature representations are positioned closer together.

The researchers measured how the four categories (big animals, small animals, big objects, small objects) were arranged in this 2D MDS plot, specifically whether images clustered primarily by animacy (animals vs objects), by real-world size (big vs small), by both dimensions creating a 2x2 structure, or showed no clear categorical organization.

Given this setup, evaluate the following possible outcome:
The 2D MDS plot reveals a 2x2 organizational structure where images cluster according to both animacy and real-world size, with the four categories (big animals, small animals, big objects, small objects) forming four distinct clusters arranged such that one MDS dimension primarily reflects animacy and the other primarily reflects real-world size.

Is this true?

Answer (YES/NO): YES